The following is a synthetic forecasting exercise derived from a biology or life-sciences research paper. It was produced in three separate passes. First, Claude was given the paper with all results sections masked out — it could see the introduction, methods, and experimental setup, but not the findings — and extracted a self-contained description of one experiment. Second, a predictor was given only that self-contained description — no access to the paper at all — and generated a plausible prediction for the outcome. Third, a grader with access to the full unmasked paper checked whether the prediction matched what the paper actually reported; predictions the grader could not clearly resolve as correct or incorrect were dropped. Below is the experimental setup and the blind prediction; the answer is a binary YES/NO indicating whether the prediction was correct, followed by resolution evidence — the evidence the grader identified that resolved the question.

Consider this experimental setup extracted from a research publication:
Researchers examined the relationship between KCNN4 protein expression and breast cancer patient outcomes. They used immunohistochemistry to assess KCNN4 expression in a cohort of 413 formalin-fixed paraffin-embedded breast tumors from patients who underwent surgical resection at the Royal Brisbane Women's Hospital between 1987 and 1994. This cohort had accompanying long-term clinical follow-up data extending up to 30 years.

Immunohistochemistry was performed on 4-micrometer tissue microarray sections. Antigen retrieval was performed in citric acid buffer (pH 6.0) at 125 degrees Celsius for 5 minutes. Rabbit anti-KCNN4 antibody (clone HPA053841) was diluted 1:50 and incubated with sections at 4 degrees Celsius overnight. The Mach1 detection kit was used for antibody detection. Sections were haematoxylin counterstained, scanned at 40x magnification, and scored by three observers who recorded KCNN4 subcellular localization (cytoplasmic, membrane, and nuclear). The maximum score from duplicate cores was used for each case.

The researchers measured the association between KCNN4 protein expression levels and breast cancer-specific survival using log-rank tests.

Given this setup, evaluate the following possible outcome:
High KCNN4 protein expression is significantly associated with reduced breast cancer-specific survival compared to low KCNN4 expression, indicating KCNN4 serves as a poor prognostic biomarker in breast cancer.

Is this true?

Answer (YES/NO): NO